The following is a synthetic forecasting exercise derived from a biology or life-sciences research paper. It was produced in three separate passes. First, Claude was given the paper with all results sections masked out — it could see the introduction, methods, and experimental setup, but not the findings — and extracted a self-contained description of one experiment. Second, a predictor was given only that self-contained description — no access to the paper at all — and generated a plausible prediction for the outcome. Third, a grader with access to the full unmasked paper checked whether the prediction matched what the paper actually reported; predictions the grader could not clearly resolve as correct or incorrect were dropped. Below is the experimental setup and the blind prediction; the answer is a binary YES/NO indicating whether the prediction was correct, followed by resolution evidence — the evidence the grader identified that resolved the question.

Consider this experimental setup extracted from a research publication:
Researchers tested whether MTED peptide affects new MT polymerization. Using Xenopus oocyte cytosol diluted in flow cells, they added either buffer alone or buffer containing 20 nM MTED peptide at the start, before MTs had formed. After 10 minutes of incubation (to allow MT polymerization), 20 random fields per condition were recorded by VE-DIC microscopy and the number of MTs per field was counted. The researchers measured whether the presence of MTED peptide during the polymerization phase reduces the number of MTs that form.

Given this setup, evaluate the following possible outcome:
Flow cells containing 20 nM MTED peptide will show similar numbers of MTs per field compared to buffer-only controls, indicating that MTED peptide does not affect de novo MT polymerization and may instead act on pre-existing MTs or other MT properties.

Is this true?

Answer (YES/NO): YES